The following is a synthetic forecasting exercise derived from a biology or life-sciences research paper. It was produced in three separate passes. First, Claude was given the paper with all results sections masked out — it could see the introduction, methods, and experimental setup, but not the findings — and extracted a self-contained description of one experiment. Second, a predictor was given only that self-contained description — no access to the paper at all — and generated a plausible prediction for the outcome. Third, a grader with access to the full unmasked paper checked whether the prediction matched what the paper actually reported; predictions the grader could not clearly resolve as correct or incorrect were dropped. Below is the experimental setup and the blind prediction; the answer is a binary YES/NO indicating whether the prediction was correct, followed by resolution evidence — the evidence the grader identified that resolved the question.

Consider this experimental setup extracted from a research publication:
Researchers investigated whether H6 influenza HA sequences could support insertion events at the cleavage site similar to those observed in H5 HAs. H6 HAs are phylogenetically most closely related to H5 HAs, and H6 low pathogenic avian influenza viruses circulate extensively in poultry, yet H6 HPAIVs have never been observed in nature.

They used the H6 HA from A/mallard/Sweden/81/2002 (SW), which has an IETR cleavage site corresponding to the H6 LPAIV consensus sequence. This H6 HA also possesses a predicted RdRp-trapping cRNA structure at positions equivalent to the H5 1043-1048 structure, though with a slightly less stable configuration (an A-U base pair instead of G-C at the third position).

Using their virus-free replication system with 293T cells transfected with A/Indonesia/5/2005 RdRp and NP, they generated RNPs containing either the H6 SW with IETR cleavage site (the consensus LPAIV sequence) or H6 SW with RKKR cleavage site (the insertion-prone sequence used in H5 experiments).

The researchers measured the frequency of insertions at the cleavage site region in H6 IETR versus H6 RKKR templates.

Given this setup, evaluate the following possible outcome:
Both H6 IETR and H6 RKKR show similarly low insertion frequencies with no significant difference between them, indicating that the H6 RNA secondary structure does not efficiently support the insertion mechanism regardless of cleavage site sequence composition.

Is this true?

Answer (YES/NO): NO